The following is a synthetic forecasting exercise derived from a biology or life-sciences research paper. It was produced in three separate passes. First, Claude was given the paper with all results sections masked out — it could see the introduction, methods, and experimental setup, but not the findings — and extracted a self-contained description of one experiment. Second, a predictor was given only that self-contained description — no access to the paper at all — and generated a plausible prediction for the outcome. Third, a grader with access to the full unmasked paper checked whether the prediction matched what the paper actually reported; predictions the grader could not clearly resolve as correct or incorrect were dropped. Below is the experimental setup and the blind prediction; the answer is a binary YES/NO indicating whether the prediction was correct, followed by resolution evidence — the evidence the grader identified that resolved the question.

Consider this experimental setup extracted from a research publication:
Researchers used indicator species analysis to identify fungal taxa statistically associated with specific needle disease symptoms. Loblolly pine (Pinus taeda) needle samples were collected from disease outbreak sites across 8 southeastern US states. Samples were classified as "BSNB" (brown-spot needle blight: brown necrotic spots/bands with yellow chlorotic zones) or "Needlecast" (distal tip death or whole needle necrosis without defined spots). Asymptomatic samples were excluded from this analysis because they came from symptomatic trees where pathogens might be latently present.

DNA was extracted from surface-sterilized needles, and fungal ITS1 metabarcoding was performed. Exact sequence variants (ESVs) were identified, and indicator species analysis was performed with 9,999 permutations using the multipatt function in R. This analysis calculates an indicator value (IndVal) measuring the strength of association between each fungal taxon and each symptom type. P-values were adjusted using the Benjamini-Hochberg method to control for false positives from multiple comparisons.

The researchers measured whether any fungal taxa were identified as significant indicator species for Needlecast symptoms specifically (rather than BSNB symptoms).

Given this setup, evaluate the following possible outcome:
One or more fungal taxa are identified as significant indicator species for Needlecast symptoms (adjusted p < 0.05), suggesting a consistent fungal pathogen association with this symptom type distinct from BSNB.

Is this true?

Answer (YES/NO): YES